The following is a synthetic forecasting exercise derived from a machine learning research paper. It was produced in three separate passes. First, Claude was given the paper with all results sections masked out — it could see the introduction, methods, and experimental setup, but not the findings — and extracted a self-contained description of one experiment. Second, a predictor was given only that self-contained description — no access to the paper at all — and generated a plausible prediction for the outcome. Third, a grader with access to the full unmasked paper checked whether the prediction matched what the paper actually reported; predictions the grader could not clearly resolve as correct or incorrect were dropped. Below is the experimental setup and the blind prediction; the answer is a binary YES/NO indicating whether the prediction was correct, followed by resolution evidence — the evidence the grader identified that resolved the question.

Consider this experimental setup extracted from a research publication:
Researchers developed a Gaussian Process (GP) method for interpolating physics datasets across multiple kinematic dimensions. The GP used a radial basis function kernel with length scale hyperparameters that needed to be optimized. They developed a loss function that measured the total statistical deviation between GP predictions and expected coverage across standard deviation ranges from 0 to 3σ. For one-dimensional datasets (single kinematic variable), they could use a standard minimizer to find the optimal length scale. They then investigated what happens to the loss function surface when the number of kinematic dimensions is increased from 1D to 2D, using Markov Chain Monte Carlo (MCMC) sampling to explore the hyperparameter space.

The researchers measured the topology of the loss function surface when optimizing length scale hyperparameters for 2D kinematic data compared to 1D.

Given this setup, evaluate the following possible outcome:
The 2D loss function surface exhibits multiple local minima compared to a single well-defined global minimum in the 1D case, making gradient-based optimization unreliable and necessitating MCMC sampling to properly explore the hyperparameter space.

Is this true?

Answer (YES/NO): YES